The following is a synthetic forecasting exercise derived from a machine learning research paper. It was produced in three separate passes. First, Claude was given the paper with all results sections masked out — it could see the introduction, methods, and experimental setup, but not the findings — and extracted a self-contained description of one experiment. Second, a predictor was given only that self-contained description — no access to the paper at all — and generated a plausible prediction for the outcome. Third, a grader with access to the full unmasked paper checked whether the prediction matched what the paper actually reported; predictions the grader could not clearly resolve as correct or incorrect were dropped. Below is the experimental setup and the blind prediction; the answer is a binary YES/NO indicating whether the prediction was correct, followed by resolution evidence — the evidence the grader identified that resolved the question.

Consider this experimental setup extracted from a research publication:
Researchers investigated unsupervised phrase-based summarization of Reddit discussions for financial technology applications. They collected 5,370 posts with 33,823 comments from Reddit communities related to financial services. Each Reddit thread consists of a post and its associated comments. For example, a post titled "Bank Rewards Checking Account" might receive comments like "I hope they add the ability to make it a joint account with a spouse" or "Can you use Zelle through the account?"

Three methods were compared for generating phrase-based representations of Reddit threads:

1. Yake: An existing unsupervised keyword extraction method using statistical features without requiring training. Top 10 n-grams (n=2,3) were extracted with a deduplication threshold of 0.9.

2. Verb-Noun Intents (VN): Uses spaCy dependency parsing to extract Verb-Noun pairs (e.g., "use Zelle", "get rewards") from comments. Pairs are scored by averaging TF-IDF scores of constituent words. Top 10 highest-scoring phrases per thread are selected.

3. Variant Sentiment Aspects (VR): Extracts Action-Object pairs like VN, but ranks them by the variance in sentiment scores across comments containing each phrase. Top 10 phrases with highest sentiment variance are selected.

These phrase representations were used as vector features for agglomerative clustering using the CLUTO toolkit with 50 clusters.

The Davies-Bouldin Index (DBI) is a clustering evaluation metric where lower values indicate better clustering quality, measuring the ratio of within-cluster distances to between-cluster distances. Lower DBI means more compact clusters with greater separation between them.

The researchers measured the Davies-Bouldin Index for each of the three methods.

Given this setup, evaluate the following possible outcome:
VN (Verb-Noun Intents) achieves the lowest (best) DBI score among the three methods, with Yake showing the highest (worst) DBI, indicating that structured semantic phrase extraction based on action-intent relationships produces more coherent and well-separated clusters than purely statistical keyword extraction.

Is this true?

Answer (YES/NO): NO